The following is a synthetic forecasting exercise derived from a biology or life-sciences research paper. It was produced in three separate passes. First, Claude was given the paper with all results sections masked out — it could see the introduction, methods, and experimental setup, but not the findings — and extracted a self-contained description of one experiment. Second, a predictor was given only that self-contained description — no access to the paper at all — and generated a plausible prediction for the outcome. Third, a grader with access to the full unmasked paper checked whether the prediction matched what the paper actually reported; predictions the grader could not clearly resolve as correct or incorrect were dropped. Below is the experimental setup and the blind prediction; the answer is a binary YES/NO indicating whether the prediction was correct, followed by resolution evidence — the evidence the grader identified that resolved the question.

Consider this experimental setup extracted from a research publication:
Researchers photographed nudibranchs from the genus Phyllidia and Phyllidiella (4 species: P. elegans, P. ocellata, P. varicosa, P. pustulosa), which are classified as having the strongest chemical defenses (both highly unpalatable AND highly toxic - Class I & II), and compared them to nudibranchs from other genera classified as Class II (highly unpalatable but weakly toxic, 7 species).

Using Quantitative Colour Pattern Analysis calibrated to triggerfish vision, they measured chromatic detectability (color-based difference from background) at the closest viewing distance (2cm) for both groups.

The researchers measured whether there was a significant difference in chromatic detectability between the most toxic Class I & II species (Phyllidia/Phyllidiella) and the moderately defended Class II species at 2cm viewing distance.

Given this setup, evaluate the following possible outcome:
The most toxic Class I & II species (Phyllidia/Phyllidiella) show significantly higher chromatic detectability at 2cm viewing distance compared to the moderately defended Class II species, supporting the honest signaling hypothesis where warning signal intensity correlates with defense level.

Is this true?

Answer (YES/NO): NO